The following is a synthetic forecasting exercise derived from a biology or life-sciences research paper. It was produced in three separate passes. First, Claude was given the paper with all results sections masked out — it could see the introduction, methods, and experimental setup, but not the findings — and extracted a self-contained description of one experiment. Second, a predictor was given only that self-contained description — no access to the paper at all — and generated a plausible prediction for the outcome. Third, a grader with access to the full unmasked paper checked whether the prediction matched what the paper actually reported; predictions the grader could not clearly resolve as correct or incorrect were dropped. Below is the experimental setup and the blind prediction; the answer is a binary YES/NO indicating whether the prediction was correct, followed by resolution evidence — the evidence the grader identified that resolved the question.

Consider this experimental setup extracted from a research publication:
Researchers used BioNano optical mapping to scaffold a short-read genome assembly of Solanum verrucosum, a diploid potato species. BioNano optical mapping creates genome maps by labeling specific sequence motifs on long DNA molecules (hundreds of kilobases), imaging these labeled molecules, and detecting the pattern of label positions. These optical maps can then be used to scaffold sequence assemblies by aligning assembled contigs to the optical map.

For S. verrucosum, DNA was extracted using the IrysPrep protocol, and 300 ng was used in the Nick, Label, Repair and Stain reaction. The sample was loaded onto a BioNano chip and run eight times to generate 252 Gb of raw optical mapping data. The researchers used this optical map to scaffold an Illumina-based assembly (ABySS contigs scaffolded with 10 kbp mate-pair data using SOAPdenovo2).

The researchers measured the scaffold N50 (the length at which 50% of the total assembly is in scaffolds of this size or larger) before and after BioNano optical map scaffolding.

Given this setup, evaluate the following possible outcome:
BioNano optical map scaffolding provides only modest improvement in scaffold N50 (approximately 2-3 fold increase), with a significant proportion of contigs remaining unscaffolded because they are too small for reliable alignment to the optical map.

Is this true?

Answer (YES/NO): NO